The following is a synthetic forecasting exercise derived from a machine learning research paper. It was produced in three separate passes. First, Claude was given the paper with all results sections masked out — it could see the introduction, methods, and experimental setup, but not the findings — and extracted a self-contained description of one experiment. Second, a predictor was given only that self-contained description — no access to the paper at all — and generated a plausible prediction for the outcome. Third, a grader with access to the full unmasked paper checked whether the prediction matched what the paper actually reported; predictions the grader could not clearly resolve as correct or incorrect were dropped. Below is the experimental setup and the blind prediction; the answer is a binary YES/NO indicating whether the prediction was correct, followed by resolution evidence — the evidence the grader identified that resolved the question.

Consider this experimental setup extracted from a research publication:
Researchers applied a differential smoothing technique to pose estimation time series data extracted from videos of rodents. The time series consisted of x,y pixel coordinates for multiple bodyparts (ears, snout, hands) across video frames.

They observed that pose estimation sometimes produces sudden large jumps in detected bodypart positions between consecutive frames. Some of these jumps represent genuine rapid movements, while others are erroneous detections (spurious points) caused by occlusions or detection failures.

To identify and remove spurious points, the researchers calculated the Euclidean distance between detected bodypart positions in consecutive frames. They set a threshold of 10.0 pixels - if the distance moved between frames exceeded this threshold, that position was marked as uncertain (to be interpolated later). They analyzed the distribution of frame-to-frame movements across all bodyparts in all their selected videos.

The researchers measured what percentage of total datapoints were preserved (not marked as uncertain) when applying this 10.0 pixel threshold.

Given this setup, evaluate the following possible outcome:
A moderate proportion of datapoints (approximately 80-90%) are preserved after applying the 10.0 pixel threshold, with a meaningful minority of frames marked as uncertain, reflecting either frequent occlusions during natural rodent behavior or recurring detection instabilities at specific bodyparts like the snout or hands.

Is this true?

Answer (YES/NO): NO